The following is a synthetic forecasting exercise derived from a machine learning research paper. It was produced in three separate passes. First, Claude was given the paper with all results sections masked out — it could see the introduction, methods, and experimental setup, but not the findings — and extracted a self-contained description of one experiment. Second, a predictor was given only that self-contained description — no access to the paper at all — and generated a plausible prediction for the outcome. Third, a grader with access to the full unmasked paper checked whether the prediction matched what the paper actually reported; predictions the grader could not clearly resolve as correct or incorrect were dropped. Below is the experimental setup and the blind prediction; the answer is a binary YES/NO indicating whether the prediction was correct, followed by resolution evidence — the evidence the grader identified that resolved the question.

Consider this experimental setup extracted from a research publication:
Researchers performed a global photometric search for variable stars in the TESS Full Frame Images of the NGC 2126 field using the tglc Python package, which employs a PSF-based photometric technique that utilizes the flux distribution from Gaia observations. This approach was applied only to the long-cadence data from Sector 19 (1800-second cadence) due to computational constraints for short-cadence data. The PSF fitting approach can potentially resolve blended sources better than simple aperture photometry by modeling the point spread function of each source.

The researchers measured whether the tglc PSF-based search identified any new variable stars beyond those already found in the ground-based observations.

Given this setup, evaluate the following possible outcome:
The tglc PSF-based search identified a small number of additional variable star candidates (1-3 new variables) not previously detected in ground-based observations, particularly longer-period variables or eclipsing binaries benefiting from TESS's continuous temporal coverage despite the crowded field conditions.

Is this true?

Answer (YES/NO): NO